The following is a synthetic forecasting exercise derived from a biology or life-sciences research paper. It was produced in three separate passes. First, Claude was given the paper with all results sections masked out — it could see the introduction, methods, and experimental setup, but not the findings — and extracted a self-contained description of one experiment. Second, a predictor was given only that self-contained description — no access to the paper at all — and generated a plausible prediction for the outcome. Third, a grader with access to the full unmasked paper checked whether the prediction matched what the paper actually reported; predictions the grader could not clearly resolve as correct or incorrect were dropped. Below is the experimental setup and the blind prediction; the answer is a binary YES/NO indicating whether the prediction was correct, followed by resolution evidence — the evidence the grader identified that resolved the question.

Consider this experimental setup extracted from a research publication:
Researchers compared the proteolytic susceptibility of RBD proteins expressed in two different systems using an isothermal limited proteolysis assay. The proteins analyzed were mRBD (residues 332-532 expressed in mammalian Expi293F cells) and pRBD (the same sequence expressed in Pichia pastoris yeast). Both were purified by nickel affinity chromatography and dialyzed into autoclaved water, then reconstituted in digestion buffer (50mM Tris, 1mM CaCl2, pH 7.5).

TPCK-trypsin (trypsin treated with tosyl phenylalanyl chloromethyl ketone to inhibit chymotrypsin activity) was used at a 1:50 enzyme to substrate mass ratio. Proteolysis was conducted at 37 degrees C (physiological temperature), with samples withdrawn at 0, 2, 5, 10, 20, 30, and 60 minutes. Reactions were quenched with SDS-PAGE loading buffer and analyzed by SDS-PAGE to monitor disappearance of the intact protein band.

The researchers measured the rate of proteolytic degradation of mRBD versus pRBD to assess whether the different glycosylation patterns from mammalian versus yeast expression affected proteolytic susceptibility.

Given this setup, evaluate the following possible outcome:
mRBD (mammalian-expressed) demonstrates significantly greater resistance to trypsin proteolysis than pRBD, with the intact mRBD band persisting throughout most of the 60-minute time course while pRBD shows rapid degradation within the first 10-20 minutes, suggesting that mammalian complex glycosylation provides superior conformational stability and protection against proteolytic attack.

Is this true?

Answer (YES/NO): NO